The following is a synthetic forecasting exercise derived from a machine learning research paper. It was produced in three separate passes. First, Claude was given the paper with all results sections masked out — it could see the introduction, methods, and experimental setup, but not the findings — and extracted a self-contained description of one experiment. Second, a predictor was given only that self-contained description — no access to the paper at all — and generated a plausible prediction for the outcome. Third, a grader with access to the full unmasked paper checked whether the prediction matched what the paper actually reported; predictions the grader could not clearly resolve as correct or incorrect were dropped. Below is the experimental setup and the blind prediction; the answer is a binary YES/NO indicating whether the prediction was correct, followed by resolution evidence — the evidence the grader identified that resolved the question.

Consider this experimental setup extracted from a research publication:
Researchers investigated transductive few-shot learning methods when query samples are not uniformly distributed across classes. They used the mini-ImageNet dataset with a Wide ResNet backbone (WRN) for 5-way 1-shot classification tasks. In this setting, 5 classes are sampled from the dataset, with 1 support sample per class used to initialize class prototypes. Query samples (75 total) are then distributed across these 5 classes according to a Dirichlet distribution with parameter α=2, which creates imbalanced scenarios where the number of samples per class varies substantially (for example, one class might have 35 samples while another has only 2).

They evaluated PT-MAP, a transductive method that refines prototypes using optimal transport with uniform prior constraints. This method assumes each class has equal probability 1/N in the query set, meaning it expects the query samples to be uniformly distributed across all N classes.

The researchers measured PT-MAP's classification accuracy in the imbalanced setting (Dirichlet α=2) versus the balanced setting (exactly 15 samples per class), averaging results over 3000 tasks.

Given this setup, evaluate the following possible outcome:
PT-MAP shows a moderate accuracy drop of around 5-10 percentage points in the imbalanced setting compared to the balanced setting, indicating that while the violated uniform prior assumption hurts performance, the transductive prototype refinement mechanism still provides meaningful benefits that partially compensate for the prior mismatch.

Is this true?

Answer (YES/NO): NO